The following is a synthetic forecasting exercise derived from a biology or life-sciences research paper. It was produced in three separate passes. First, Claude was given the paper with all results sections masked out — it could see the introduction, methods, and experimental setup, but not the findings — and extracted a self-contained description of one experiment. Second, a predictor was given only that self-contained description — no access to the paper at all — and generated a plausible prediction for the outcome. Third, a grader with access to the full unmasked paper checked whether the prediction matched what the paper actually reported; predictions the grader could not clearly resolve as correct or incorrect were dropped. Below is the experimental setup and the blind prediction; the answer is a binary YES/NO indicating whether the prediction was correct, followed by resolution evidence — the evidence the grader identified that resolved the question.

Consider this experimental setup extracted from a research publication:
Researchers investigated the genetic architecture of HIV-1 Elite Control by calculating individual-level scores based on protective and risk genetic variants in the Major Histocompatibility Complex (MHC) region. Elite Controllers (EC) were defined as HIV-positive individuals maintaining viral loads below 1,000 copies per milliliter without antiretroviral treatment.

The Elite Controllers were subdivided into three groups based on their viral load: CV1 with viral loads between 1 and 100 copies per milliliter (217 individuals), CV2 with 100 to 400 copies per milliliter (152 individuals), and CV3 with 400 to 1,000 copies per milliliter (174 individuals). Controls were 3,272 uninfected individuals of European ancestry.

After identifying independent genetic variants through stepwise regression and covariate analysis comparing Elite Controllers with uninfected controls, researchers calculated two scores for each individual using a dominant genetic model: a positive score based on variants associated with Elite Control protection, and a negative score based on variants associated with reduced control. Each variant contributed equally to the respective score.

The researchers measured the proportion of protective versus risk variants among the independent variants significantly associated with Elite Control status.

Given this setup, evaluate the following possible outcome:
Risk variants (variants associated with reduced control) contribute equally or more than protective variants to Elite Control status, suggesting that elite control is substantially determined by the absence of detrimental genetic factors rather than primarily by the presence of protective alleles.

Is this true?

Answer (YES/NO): NO